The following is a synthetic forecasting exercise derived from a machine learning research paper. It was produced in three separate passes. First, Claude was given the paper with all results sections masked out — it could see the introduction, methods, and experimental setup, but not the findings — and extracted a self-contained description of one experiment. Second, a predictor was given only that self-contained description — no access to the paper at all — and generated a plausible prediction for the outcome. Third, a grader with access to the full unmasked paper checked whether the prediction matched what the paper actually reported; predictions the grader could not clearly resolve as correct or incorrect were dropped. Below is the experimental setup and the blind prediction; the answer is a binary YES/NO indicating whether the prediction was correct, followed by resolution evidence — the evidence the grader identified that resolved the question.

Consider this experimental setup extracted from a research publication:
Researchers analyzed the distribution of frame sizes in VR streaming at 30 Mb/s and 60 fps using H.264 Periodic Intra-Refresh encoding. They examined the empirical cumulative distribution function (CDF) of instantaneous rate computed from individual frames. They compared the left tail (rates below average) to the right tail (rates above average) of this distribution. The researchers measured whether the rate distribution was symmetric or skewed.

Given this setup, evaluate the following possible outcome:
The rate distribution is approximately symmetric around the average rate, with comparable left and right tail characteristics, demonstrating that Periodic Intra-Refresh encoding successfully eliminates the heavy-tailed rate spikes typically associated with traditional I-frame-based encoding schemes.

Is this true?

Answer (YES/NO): NO